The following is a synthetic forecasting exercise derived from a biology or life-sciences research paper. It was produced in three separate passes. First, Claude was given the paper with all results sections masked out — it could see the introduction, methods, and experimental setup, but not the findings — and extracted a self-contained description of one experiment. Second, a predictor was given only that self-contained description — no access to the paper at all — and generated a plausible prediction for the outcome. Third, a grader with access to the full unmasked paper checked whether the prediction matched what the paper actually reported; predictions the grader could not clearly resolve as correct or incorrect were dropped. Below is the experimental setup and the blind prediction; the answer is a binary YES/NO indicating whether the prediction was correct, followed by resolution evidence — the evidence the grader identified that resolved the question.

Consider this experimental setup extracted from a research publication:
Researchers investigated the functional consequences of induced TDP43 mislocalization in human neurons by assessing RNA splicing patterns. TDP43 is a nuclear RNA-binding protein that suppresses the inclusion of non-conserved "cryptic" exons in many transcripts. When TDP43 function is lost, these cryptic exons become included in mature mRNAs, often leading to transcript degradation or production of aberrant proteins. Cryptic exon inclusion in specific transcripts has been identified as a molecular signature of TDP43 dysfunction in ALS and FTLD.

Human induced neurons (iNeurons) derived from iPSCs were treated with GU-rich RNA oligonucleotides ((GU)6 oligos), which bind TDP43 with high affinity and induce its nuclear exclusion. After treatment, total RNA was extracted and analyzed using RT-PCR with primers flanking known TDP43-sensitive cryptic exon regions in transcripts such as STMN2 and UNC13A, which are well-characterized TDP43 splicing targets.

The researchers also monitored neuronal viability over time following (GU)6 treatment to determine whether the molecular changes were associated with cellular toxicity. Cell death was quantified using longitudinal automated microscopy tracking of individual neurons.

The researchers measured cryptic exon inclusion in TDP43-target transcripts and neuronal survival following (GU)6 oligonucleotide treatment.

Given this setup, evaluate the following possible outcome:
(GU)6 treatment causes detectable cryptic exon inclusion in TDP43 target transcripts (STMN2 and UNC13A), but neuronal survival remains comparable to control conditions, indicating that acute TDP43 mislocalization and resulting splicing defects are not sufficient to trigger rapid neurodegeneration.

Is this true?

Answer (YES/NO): NO